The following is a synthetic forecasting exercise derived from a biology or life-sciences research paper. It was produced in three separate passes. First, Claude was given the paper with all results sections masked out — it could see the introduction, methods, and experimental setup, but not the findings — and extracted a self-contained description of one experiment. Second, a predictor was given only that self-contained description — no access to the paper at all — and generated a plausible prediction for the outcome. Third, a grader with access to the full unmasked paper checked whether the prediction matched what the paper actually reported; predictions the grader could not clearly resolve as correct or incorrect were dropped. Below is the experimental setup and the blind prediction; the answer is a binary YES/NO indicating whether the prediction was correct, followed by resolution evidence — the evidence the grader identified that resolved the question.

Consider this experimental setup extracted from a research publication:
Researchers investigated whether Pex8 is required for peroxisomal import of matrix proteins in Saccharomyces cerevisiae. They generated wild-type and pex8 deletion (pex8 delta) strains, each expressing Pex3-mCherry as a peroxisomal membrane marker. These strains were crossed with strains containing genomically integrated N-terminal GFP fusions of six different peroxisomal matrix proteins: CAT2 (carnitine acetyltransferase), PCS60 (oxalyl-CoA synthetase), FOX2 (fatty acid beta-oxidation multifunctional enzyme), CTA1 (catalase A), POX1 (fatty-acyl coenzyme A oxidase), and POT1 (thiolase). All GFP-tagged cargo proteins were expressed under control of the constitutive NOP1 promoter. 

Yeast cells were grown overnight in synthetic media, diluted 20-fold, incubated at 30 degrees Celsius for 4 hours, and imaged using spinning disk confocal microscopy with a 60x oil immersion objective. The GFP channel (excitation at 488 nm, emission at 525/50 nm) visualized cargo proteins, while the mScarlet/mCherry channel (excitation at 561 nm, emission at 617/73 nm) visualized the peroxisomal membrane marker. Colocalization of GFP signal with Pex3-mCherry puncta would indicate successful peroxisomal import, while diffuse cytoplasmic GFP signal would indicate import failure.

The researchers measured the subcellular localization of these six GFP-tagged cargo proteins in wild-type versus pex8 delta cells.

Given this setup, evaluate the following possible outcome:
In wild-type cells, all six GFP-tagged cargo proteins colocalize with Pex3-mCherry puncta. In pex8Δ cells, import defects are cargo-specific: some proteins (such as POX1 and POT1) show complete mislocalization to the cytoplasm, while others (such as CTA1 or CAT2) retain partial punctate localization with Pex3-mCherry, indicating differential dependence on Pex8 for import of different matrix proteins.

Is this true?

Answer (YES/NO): NO